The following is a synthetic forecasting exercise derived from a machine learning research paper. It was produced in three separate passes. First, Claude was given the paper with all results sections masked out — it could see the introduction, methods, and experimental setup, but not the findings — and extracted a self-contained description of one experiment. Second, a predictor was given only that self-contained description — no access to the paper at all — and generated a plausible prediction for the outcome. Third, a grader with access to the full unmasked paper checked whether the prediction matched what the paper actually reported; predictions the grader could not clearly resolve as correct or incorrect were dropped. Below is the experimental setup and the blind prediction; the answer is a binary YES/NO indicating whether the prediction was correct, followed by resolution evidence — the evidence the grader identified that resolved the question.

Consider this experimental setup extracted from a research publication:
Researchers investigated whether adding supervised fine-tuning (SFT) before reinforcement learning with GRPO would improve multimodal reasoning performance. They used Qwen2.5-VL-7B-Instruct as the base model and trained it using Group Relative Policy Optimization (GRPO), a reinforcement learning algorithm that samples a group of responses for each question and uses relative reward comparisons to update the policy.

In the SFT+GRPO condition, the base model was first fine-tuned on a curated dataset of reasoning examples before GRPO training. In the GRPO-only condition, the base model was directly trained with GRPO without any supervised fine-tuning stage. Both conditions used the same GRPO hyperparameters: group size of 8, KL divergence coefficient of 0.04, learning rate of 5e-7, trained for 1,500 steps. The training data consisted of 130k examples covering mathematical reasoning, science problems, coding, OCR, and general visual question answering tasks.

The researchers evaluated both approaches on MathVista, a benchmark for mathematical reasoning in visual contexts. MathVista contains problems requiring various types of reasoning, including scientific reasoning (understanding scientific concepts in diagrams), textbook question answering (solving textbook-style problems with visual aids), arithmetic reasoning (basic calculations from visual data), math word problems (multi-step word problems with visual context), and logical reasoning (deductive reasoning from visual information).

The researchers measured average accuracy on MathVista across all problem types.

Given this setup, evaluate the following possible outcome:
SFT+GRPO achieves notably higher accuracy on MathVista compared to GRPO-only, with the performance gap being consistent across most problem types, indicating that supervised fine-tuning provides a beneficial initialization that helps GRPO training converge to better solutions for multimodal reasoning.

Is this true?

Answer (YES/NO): NO